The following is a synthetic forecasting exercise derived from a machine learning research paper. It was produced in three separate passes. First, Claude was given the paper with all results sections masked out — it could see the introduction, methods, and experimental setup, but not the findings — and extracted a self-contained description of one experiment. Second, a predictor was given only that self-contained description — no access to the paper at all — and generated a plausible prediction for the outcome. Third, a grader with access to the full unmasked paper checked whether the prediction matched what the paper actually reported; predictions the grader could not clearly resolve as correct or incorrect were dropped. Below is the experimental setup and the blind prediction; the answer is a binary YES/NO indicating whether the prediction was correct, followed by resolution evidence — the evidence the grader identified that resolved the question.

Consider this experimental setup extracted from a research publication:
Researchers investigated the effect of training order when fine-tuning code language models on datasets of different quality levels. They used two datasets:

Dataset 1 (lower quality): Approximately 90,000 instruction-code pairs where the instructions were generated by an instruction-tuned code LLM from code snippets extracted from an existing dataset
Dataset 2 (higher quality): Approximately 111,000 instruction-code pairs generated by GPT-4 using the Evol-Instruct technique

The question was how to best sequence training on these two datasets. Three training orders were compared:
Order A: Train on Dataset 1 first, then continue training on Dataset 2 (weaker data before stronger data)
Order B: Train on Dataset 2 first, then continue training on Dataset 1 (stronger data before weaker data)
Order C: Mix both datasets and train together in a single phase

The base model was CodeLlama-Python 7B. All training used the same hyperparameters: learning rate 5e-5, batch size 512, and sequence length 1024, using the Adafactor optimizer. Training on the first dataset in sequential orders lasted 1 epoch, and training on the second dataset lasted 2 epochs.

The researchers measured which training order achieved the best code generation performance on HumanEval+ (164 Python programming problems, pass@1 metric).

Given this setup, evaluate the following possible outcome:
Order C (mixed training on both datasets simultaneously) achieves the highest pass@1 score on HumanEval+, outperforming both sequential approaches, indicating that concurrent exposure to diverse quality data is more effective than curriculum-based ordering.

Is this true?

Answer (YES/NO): NO